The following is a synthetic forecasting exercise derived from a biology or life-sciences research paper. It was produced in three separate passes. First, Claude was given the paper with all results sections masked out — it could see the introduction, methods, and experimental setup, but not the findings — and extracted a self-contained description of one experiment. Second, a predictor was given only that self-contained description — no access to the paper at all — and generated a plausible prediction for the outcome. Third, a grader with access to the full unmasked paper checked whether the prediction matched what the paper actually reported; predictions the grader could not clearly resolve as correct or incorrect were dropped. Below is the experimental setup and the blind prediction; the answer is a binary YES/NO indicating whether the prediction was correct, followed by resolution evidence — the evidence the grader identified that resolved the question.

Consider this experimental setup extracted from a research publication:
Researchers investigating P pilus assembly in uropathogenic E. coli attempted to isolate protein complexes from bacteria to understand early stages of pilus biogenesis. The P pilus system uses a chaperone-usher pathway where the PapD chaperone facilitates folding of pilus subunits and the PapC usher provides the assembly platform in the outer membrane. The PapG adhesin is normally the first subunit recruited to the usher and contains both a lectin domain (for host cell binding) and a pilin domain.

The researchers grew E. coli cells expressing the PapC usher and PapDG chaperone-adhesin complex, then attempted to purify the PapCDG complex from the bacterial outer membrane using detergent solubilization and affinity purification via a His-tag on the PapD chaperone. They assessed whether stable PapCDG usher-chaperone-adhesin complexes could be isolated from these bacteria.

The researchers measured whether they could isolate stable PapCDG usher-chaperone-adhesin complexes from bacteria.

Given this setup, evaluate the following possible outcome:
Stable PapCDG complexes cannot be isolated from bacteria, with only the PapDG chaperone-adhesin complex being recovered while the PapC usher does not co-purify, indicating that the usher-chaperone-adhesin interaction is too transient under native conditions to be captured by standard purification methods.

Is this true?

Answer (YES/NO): NO